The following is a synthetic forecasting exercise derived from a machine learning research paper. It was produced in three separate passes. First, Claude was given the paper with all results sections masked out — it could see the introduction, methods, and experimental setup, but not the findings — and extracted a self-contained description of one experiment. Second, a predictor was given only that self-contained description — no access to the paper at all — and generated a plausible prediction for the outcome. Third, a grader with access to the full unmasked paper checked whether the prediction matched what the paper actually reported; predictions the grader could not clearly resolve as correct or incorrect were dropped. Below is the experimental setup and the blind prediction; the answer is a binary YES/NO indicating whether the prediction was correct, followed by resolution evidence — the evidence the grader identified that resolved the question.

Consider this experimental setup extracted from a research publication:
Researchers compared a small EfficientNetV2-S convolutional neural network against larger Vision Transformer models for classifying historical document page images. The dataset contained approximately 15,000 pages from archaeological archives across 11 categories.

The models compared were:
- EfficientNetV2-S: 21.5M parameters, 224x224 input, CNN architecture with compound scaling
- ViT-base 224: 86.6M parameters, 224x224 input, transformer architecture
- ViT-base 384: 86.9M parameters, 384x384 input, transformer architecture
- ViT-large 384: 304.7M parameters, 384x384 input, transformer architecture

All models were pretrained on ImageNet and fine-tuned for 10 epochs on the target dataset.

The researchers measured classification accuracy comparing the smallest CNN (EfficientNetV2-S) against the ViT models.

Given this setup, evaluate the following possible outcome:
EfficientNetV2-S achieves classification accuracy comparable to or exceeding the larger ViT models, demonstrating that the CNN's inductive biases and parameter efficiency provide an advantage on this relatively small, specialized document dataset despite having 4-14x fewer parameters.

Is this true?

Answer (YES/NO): NO